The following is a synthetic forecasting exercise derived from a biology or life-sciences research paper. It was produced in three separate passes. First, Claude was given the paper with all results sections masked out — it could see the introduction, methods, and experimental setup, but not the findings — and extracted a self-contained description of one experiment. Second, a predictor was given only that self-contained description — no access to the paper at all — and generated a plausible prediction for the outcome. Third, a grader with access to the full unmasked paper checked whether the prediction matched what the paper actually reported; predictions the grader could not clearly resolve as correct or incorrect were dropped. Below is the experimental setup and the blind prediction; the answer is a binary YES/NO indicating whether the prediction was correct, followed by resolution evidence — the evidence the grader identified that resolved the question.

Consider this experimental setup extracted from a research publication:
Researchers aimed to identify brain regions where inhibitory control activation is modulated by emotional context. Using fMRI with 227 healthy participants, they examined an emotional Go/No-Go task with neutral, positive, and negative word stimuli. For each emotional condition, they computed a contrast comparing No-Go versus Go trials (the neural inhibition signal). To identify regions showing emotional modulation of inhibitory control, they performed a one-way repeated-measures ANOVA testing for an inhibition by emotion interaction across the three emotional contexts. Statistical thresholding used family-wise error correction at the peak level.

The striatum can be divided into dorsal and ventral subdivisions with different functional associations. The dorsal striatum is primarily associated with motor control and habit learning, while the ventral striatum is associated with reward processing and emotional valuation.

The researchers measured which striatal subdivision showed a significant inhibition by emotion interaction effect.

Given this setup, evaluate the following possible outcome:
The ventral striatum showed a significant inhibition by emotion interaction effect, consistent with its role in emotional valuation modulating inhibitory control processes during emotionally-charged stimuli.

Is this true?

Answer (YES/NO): YES